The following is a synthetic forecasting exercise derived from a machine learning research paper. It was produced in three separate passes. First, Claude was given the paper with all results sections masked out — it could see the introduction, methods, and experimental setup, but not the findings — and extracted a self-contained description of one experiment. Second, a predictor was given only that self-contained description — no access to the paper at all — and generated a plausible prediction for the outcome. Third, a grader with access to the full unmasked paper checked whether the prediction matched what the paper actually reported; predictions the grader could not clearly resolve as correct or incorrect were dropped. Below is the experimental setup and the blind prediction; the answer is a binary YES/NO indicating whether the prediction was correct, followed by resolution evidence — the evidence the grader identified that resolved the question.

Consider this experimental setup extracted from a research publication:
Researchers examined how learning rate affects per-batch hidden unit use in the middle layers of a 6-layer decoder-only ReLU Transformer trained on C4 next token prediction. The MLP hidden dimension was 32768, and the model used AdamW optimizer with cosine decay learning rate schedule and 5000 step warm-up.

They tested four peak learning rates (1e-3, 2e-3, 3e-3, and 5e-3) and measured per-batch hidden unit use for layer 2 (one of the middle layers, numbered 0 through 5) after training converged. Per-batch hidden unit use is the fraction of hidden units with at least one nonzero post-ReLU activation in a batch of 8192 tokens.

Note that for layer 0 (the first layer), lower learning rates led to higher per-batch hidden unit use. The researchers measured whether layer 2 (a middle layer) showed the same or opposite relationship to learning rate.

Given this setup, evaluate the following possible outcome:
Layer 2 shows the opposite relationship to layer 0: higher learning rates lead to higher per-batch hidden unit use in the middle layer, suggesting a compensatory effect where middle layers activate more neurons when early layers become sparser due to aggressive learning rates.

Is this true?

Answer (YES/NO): YES